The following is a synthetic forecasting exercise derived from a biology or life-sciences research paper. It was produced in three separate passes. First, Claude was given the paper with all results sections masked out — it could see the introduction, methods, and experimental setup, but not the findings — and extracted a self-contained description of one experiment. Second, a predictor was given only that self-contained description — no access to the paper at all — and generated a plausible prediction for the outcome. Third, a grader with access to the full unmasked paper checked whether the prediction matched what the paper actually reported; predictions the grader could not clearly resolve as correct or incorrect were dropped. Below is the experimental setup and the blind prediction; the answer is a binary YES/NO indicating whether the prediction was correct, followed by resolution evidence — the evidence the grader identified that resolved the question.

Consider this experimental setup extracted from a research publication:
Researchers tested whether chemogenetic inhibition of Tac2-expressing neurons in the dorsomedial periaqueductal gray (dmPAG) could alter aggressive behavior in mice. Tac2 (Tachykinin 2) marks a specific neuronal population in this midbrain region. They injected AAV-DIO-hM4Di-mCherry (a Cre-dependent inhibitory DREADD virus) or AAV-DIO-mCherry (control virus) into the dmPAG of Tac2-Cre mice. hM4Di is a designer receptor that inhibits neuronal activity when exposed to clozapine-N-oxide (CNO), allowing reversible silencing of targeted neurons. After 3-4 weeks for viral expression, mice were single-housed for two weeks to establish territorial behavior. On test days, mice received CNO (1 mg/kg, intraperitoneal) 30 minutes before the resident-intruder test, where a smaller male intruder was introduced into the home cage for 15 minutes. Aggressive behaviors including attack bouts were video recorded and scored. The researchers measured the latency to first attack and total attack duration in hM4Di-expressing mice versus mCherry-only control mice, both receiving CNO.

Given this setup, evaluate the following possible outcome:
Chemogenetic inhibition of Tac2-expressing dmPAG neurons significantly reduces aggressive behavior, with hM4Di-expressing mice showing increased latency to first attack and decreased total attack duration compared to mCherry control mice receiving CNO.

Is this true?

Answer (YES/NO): YES